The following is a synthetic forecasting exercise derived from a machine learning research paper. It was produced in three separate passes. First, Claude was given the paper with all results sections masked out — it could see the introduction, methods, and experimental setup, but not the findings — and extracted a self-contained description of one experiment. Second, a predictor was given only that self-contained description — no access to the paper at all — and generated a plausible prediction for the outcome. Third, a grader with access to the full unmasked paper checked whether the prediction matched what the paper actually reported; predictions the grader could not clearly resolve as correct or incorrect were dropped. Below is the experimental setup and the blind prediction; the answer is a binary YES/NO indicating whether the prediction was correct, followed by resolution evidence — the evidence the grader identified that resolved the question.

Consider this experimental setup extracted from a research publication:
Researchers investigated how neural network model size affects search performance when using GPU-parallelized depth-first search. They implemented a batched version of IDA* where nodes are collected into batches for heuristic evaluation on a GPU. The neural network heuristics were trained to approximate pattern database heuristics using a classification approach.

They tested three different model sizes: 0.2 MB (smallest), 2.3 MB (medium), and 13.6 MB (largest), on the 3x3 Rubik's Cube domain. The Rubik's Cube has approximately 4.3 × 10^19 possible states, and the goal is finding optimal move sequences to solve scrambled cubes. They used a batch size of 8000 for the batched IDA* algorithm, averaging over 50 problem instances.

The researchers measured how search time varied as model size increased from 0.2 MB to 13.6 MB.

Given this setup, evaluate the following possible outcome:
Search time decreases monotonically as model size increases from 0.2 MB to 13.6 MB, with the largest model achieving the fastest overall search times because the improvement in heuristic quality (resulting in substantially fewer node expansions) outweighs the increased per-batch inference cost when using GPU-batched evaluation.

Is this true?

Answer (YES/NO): NO